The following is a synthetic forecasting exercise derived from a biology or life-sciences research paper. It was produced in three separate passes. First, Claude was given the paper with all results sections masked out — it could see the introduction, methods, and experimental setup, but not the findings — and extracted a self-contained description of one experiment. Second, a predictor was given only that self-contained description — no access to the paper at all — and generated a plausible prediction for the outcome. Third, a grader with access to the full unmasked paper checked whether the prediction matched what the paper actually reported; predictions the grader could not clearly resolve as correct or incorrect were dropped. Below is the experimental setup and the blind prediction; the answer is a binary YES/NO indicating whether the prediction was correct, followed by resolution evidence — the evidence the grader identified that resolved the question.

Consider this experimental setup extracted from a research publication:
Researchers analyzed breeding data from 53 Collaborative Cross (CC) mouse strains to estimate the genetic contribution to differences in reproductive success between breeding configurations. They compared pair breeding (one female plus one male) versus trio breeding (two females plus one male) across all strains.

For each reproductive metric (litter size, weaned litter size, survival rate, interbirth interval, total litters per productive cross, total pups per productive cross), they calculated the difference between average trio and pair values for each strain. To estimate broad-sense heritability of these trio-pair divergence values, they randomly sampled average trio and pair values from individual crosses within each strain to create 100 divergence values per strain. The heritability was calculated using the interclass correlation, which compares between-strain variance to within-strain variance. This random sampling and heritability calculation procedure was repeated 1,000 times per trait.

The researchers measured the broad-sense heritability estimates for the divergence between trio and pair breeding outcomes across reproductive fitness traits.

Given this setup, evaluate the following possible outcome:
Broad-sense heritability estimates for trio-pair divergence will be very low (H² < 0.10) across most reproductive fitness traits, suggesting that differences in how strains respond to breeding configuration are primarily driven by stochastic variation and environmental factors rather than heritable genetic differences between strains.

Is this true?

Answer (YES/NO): NO